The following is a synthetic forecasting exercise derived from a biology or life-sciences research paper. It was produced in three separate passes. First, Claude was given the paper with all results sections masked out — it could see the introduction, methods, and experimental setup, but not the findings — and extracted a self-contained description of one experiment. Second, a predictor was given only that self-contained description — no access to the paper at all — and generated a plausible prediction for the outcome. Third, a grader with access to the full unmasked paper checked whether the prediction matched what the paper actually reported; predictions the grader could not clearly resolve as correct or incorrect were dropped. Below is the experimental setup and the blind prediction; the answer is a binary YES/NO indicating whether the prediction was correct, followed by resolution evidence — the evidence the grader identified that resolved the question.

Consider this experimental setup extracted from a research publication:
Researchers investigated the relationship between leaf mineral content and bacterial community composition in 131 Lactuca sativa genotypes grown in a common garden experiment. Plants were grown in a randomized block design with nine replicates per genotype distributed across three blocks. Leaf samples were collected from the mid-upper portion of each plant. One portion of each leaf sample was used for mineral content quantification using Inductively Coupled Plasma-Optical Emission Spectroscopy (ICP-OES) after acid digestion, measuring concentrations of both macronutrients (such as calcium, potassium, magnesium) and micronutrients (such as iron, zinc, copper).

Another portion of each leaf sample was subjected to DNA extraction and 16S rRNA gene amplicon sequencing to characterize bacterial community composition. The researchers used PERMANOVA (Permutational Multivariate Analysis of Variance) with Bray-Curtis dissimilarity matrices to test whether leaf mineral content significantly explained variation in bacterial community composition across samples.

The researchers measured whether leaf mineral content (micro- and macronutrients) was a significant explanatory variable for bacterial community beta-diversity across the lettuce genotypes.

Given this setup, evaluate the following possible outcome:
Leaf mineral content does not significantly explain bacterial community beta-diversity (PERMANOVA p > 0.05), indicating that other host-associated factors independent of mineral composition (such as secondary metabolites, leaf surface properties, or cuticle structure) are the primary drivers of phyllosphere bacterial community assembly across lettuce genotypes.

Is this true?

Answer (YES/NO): NO